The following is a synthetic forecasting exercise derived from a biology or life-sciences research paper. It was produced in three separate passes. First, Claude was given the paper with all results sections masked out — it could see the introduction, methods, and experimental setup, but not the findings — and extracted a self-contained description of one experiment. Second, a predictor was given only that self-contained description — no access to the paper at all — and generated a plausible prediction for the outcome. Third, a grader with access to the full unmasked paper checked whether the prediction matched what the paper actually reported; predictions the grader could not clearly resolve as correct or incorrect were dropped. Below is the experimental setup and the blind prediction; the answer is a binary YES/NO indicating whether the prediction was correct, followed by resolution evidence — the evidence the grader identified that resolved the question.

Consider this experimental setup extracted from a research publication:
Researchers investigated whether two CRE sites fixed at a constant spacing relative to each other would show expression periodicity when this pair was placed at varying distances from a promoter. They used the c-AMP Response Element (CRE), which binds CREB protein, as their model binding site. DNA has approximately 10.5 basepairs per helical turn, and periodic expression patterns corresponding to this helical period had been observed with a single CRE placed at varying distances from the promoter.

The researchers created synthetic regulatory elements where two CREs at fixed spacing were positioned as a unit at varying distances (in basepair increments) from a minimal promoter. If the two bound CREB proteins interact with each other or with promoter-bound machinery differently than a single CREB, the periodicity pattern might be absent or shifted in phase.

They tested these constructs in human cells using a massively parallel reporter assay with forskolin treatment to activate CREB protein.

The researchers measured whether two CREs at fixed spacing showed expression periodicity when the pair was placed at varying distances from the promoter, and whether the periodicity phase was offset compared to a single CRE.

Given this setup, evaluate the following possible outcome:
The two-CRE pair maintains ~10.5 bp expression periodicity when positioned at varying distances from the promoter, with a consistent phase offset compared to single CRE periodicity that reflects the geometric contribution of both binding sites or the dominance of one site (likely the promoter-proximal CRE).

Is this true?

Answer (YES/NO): NO